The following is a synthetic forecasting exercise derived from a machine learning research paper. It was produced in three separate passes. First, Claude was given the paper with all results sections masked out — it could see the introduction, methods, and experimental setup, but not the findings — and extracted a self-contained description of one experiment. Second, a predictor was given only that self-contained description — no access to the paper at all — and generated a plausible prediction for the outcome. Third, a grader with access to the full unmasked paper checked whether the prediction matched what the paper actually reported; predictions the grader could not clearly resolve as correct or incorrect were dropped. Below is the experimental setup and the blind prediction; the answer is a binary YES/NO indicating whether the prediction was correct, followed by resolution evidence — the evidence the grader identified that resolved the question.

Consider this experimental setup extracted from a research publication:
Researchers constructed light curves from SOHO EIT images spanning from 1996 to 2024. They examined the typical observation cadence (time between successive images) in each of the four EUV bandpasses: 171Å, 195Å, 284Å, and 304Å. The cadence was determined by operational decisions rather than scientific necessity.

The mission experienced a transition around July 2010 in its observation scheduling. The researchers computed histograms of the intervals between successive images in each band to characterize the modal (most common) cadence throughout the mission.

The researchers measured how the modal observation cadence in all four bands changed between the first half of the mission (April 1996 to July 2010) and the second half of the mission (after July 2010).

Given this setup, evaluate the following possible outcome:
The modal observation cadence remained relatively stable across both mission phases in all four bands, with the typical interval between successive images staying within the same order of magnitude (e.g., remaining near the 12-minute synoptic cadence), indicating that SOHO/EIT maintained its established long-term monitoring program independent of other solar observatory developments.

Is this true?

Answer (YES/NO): NO